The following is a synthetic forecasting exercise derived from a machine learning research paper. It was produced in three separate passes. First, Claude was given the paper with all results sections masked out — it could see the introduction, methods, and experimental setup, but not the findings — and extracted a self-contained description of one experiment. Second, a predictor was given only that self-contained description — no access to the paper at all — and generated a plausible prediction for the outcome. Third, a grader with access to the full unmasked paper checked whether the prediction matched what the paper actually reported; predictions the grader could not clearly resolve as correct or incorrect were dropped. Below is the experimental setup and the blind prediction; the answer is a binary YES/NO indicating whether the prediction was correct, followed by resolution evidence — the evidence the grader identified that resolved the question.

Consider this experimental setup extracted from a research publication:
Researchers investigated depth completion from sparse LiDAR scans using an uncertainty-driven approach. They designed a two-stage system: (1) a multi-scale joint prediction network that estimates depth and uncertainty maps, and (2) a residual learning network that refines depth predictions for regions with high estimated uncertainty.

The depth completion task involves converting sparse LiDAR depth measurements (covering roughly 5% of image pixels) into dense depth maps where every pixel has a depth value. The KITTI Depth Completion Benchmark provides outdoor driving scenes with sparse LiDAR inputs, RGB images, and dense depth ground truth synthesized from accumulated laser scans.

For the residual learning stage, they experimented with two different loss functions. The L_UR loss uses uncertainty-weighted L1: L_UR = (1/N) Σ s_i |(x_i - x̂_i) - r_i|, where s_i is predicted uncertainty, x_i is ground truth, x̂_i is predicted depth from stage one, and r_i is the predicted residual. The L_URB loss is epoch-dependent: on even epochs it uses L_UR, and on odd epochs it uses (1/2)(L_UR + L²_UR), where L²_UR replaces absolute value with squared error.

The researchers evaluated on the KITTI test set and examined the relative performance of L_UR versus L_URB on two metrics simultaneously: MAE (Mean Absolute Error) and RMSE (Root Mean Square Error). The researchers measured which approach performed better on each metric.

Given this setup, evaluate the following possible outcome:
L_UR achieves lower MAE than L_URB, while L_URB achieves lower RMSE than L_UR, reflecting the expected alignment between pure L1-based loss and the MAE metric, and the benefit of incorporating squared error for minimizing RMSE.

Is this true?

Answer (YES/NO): YES